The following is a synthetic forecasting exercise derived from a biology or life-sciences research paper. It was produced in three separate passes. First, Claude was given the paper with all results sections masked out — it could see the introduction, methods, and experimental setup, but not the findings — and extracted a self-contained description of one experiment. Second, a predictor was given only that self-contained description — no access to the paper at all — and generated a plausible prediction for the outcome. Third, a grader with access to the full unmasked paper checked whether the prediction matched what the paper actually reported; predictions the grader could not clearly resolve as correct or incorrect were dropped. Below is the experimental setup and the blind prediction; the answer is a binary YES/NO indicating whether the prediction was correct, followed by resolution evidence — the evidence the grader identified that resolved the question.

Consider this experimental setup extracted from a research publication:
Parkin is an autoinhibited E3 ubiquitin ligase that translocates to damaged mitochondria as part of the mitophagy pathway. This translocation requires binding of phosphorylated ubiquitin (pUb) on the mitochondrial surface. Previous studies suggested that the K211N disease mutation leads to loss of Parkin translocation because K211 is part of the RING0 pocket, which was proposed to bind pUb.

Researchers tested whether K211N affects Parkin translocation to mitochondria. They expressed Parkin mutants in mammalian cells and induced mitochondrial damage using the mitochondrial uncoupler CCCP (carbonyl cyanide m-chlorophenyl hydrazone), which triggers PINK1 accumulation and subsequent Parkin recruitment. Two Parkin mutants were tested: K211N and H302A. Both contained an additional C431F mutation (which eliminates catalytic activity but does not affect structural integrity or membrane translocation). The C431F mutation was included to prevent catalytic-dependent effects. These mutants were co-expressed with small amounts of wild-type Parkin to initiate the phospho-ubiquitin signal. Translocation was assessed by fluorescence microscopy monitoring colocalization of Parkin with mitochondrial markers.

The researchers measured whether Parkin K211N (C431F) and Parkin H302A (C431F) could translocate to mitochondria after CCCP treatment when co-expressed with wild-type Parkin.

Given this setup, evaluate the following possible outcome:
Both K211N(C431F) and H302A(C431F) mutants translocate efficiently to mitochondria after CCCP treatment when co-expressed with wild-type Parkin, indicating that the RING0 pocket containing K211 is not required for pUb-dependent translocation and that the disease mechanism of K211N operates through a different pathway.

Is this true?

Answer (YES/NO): NO